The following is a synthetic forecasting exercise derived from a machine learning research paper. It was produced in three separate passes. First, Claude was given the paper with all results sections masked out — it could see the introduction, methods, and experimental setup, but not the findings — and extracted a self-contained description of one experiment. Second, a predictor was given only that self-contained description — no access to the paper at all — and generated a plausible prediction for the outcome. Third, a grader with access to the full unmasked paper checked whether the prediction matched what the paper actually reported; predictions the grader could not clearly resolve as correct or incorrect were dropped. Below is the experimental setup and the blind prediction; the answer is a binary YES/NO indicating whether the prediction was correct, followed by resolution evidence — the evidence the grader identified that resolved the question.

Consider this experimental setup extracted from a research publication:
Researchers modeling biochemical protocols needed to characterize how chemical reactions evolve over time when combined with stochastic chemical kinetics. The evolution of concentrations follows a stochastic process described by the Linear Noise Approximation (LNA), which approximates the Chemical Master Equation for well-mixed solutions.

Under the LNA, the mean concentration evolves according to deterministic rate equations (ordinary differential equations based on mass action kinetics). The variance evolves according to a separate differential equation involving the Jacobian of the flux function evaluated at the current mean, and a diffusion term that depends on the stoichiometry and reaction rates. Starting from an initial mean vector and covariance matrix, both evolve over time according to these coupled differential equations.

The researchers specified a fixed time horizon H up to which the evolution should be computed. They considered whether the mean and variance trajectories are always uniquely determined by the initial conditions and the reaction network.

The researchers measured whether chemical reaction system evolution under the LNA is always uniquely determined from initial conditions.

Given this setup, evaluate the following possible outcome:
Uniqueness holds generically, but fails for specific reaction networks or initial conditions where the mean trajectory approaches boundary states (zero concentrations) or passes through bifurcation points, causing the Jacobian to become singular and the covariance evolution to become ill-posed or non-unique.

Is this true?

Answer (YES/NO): NO